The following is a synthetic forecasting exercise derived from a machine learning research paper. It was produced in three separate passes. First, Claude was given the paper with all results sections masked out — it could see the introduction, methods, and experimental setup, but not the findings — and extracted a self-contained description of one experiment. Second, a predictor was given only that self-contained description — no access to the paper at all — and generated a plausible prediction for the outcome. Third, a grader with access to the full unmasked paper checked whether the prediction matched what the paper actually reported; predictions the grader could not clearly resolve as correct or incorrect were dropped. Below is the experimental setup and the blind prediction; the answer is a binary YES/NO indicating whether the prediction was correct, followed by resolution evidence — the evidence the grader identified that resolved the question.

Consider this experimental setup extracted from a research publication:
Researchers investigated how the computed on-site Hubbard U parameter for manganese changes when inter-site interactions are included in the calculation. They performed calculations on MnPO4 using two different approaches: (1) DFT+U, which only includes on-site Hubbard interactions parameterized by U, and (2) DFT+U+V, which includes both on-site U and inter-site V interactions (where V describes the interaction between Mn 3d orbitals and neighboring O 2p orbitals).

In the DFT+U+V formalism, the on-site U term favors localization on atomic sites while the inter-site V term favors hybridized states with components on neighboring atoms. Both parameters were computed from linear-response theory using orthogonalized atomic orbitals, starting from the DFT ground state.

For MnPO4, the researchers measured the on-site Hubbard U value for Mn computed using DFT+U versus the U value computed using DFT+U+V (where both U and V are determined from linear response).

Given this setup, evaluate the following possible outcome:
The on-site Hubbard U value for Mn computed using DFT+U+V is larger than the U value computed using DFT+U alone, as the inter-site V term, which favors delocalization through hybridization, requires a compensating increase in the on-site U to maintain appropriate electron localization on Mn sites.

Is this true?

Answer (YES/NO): YES